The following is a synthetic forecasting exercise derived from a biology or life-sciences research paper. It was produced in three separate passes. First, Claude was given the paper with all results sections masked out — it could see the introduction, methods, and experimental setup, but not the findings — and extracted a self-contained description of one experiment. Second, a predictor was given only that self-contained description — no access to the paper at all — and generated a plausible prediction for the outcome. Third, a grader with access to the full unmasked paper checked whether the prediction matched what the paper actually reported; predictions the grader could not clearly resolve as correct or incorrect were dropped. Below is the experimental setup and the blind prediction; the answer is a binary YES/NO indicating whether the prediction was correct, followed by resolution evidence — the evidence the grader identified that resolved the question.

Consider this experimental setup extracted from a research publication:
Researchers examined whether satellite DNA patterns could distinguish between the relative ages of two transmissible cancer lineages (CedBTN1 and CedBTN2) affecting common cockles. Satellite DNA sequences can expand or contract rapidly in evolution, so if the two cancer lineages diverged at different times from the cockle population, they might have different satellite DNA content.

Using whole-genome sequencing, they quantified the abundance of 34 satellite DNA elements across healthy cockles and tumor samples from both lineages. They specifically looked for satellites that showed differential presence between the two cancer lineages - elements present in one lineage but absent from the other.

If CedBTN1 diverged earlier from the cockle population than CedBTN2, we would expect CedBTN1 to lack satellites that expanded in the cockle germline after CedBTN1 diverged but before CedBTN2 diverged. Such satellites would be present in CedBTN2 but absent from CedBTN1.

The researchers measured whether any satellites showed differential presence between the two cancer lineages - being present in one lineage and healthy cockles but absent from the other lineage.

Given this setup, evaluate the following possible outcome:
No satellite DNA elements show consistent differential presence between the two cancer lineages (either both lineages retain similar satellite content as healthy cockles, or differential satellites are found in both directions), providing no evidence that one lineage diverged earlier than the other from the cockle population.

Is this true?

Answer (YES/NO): NO